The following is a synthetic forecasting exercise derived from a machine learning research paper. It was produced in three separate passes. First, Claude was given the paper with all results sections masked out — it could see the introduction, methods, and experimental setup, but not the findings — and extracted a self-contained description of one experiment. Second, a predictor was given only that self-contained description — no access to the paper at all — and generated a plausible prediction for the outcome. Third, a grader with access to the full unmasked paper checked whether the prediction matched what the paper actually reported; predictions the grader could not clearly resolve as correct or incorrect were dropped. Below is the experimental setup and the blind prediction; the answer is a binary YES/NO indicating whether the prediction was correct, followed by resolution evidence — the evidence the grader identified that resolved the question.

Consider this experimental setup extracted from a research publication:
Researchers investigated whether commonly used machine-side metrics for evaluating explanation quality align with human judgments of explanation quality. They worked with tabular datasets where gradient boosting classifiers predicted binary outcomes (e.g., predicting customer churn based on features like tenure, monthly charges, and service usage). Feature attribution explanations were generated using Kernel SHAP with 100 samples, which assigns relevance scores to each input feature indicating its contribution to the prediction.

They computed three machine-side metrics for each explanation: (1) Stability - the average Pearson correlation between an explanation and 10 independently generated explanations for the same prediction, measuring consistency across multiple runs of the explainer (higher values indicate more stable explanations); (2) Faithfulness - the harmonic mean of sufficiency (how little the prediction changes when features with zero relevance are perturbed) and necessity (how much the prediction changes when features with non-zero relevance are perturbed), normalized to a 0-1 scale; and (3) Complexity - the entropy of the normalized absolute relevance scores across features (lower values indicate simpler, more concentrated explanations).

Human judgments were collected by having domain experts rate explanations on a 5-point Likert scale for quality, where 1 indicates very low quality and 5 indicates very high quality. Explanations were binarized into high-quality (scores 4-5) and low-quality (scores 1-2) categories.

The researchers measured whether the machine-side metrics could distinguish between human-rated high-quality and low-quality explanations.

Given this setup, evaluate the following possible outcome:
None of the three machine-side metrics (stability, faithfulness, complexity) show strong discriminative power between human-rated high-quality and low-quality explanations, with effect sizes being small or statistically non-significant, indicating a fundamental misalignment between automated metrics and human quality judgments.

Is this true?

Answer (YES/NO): YES